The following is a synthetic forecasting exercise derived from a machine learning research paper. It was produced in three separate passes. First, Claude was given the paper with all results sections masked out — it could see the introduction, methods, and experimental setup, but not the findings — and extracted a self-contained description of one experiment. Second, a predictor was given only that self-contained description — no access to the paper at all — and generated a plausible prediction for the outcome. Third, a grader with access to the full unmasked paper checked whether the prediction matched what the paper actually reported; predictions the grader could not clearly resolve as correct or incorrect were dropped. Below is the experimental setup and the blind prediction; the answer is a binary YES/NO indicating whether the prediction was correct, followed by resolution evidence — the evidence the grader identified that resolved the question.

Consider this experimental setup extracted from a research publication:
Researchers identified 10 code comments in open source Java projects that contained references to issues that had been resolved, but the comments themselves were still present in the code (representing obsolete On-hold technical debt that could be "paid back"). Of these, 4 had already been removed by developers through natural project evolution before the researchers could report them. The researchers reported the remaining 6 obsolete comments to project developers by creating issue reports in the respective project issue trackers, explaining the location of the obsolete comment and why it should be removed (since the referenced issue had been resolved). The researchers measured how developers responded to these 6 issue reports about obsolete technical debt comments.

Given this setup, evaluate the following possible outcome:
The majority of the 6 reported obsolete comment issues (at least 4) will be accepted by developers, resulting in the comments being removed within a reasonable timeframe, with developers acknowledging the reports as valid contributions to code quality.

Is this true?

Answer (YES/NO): NO